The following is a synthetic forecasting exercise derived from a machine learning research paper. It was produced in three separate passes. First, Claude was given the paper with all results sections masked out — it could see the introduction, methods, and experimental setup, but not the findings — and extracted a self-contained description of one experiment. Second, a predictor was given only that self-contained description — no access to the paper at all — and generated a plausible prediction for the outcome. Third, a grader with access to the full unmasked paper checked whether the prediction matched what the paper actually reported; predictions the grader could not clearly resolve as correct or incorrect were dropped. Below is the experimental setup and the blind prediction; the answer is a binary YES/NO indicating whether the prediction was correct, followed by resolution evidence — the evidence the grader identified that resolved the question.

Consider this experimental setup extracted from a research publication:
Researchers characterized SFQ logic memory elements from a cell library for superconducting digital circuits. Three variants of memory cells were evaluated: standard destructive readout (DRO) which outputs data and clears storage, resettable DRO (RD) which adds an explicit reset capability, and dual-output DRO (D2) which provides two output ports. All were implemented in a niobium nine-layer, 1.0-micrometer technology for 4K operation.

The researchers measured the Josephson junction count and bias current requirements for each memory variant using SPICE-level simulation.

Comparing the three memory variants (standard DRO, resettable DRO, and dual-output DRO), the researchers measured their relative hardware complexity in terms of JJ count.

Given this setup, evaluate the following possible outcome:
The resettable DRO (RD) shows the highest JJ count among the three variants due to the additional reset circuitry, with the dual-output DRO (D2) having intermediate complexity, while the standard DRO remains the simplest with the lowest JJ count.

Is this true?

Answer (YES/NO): NO